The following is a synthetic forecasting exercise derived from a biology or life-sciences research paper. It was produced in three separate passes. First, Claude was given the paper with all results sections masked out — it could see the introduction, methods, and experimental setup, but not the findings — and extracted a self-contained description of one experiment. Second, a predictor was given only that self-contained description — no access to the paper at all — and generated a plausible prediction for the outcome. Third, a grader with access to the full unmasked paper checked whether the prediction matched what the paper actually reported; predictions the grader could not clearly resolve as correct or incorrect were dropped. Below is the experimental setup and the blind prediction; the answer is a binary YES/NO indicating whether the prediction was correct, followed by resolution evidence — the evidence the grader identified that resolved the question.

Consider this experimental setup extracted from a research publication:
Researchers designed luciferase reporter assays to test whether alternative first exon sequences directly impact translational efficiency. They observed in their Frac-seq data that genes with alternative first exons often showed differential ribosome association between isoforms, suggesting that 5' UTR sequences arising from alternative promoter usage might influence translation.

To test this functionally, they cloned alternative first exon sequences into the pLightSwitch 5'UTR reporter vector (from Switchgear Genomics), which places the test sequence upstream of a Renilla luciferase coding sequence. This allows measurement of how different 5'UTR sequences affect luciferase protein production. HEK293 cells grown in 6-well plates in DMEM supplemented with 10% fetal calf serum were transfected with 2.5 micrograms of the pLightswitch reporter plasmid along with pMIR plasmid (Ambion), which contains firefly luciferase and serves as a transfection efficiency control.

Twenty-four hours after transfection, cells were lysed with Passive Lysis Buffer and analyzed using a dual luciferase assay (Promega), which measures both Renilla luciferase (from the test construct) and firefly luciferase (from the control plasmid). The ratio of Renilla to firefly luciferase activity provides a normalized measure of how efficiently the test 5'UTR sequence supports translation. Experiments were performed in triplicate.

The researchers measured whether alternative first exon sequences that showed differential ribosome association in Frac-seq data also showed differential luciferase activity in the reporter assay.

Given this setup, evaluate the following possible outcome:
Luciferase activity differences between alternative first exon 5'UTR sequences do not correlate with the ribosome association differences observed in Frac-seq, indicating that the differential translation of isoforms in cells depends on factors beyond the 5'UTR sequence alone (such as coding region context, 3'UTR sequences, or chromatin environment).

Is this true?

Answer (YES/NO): NO